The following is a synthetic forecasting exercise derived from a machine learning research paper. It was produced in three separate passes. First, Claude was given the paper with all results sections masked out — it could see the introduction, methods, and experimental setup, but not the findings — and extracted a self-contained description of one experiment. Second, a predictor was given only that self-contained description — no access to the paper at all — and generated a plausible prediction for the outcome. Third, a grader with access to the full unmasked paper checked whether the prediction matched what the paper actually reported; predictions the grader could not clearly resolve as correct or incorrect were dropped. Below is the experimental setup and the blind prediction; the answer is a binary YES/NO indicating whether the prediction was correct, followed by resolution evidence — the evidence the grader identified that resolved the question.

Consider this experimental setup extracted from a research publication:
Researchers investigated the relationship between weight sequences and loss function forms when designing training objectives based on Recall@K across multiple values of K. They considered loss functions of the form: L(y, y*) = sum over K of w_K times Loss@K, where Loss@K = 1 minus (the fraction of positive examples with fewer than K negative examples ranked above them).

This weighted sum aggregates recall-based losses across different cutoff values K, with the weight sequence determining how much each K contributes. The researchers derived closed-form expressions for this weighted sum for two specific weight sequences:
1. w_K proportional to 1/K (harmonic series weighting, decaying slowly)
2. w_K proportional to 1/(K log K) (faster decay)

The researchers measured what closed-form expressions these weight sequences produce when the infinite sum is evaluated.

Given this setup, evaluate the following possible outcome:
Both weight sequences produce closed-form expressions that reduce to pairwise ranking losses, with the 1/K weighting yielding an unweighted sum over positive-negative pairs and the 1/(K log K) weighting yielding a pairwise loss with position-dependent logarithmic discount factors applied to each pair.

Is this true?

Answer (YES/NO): NO